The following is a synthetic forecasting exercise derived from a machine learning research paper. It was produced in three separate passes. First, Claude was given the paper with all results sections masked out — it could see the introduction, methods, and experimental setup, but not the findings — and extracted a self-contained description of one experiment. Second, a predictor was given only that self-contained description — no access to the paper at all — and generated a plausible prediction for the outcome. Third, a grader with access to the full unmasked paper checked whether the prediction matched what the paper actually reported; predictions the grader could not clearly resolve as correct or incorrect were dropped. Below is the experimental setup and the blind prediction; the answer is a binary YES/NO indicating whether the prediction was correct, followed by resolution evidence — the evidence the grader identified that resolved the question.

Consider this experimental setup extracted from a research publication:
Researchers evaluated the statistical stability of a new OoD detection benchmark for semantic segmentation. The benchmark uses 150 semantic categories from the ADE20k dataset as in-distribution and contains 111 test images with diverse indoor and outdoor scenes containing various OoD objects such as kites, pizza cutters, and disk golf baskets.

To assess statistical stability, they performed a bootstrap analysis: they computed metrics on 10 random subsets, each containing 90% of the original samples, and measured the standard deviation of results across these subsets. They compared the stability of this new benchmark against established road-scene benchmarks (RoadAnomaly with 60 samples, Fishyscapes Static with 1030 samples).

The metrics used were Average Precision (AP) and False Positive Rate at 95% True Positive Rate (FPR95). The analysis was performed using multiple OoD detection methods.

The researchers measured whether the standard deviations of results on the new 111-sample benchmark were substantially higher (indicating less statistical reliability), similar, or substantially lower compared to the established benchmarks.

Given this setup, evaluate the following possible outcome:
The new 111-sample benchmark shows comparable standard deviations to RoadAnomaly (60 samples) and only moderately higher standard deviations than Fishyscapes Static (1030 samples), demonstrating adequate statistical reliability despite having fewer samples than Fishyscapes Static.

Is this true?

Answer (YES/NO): NO